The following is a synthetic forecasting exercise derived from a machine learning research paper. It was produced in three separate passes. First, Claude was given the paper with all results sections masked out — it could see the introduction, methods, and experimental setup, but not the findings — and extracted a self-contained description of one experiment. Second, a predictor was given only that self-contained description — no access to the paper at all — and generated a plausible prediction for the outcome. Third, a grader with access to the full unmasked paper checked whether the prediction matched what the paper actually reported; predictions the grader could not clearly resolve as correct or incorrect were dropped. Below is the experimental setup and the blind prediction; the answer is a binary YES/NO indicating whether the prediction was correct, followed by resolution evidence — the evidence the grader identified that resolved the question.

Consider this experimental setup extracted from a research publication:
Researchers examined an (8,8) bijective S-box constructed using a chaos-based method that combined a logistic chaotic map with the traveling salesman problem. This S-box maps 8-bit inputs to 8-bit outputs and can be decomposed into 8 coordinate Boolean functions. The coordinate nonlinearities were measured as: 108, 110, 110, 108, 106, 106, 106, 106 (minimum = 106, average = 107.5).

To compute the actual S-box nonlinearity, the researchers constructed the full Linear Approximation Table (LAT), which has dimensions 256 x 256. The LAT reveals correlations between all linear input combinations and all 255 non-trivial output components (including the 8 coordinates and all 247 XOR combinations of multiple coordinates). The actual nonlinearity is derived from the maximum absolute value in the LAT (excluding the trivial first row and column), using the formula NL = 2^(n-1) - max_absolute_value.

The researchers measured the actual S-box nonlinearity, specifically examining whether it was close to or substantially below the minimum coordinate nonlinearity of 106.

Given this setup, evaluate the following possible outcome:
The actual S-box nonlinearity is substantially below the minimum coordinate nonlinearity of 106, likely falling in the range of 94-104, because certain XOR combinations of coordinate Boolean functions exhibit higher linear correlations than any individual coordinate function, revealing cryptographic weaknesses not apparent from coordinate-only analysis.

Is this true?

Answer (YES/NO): NO